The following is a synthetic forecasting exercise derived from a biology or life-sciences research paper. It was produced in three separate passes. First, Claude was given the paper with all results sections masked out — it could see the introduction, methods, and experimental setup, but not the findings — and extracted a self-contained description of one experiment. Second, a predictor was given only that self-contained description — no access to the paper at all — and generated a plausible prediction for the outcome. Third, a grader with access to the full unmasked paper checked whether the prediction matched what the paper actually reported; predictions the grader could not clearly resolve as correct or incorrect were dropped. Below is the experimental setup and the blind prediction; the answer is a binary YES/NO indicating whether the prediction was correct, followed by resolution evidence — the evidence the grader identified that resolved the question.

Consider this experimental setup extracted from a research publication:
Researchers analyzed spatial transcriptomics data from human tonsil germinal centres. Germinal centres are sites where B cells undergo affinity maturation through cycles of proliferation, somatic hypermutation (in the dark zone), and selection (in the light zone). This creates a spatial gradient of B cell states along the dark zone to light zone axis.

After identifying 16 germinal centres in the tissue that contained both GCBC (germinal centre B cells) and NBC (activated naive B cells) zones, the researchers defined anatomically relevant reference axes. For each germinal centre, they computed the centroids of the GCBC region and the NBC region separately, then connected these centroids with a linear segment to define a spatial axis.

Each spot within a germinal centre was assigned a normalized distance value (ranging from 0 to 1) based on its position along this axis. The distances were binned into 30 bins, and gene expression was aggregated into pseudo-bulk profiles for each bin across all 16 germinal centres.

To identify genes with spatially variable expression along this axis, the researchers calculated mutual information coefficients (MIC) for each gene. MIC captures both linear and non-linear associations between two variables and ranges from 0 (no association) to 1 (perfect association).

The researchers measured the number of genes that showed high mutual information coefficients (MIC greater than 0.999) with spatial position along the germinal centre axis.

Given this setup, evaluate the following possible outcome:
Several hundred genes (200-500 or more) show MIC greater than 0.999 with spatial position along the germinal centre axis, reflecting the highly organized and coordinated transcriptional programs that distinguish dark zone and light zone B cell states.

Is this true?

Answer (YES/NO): NO